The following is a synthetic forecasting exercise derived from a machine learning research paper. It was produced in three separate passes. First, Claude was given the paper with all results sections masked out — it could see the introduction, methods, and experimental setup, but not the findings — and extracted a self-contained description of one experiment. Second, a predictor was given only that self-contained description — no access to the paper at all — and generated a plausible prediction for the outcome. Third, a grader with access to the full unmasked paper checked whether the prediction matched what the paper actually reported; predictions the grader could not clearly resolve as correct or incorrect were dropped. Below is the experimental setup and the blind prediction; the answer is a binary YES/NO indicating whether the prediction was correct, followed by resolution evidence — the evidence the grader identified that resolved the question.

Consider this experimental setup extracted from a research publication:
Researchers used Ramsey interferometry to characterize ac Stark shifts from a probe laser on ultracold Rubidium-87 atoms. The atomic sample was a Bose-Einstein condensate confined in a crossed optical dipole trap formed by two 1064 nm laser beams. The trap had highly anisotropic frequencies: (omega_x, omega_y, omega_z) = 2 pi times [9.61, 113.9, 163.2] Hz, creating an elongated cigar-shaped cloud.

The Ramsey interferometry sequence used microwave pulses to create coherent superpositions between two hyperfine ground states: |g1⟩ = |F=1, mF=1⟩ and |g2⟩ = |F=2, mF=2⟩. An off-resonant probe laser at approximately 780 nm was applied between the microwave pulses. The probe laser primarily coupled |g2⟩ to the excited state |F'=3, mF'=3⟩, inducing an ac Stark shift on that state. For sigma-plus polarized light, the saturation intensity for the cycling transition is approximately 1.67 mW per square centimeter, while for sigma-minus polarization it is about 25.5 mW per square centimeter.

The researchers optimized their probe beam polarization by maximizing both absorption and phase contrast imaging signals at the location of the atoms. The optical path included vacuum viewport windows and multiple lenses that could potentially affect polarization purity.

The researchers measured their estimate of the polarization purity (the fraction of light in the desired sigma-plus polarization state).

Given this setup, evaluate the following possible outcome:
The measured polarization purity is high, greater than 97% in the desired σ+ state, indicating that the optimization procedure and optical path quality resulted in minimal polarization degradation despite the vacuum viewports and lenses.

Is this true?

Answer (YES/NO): NO